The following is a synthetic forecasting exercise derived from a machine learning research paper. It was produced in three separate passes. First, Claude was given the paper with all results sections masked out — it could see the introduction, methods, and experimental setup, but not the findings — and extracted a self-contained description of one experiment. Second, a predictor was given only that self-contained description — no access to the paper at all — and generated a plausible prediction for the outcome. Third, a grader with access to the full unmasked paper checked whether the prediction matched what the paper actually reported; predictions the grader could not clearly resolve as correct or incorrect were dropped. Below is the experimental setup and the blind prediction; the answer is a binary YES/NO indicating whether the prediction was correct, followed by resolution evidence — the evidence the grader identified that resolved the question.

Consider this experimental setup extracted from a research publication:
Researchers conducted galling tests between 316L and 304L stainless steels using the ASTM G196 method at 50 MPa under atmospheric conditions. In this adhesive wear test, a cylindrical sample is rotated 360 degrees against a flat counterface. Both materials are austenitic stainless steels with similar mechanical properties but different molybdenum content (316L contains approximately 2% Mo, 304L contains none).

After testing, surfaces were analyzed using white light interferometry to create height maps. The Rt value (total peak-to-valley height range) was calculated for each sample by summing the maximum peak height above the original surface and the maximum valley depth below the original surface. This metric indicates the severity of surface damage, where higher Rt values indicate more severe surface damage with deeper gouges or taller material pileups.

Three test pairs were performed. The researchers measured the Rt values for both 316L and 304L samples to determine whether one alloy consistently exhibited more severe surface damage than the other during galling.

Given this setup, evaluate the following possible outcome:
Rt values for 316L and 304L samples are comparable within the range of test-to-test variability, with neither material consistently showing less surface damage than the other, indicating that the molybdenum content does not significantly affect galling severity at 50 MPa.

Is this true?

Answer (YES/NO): YES